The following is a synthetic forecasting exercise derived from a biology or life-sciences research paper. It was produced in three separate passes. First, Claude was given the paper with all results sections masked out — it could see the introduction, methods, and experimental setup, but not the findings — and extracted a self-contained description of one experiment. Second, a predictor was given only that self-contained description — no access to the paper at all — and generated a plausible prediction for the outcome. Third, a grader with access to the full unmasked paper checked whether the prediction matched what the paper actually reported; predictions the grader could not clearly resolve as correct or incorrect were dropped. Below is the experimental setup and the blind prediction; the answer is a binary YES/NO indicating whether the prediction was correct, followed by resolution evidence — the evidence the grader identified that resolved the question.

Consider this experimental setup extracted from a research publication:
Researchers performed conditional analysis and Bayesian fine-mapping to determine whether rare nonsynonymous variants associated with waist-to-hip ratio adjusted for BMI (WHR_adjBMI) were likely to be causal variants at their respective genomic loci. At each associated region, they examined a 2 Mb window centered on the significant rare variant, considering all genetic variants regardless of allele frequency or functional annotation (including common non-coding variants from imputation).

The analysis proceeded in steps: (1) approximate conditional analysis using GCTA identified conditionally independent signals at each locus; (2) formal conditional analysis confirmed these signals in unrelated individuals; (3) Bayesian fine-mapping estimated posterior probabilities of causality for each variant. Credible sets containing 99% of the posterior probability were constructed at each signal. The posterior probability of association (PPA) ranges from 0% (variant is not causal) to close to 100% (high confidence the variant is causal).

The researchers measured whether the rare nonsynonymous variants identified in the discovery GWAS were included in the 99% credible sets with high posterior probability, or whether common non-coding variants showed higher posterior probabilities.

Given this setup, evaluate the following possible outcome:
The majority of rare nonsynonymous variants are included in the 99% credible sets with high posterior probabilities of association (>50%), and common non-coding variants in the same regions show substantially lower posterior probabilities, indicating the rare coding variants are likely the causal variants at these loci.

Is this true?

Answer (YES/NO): NO